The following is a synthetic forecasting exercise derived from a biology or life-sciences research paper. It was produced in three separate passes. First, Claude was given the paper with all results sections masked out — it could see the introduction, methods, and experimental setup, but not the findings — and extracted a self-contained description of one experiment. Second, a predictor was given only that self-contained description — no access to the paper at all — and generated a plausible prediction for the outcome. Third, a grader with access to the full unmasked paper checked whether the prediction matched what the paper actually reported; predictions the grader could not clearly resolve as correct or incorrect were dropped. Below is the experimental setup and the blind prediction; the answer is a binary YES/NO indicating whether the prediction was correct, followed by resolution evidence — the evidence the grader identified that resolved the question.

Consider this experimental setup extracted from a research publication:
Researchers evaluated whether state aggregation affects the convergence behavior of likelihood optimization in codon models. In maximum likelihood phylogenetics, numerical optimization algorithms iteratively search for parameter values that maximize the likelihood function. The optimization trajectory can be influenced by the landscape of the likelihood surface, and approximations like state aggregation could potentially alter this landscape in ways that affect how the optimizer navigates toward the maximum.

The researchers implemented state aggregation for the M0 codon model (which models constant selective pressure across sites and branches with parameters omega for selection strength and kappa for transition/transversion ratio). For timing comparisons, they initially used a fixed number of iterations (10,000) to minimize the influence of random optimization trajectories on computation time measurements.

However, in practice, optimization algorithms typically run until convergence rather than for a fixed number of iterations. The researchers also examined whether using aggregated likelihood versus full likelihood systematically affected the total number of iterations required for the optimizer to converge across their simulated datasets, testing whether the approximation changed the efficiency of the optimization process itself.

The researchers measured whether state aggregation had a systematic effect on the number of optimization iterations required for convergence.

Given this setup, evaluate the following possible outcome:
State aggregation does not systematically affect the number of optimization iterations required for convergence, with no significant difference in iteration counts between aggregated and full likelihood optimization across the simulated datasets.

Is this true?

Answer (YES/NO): YES